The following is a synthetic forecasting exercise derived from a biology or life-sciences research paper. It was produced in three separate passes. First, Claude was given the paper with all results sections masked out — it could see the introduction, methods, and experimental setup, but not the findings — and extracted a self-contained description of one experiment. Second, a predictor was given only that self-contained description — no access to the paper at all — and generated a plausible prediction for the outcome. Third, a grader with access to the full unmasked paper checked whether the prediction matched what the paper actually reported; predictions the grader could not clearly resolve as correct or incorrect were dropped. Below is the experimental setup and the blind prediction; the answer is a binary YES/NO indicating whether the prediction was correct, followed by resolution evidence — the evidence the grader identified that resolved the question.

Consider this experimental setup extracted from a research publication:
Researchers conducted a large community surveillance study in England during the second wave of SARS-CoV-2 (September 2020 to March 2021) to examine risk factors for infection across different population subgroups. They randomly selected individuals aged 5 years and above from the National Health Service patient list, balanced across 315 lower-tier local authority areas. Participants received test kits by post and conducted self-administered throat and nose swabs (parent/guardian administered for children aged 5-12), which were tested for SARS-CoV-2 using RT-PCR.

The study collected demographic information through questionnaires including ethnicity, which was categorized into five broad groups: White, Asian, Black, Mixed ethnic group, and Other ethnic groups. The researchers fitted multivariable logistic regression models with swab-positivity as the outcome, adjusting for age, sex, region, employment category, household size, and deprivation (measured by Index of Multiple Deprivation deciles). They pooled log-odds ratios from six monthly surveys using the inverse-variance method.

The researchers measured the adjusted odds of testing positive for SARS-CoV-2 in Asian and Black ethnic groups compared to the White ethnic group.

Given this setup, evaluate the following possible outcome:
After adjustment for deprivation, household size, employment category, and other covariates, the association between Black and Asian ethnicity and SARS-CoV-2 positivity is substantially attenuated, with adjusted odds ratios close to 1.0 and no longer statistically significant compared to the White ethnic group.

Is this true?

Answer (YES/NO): NO